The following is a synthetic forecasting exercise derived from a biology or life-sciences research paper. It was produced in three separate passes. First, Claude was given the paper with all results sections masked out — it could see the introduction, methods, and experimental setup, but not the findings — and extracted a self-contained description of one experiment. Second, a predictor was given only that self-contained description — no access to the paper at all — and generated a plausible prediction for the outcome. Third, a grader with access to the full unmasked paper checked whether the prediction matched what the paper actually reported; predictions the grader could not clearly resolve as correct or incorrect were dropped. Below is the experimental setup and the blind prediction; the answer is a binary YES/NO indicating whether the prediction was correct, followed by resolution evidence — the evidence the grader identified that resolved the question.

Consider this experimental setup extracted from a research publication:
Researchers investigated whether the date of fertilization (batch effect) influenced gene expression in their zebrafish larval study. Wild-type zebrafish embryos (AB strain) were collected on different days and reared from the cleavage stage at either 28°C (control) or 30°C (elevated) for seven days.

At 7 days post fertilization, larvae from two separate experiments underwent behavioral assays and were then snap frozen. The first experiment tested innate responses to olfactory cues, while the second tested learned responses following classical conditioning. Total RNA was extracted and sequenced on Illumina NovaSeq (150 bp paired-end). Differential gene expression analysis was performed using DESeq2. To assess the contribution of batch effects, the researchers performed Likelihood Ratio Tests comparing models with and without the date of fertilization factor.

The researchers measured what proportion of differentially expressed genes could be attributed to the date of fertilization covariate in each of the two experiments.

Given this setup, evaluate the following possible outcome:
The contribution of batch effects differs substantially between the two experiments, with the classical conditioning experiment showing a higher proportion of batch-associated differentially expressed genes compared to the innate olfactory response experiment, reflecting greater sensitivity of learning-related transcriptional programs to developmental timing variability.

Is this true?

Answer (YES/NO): YES